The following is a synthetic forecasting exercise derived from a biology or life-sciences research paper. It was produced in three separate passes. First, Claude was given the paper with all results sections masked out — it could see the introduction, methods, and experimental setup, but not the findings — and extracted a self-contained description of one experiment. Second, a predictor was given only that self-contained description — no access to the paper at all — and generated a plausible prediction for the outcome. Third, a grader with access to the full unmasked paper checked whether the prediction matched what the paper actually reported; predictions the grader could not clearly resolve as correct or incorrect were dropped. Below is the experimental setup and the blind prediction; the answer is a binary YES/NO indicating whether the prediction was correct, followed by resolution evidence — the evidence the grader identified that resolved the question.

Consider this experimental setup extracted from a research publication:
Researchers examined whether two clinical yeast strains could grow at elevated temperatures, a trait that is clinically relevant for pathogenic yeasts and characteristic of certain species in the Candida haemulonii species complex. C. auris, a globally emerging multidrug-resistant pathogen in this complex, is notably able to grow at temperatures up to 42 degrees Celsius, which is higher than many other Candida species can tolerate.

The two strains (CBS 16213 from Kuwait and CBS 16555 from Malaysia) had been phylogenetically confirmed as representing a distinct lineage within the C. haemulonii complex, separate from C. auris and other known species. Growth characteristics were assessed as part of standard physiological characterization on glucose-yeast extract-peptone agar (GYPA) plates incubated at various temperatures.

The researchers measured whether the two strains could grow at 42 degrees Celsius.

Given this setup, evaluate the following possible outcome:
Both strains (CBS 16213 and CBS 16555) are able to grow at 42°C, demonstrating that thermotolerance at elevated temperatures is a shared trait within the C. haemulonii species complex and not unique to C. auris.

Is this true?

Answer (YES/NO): YES